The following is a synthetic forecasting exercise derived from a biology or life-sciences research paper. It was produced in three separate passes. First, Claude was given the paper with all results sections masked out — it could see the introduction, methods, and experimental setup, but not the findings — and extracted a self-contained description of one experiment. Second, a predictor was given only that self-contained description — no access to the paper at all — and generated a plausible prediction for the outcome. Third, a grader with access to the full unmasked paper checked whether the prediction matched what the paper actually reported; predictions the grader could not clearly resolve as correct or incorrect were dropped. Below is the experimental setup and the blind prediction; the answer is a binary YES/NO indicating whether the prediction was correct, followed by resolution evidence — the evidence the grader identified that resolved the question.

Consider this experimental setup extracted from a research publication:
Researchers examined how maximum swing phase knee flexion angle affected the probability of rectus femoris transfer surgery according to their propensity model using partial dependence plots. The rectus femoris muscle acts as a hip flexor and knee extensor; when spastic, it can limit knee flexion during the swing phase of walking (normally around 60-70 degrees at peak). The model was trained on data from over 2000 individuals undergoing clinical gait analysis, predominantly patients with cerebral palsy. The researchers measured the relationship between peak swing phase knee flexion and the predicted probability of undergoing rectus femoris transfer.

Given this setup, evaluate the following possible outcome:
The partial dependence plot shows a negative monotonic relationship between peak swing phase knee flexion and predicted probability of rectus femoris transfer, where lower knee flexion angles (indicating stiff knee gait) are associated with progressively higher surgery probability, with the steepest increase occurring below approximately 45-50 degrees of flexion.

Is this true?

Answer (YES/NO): NO